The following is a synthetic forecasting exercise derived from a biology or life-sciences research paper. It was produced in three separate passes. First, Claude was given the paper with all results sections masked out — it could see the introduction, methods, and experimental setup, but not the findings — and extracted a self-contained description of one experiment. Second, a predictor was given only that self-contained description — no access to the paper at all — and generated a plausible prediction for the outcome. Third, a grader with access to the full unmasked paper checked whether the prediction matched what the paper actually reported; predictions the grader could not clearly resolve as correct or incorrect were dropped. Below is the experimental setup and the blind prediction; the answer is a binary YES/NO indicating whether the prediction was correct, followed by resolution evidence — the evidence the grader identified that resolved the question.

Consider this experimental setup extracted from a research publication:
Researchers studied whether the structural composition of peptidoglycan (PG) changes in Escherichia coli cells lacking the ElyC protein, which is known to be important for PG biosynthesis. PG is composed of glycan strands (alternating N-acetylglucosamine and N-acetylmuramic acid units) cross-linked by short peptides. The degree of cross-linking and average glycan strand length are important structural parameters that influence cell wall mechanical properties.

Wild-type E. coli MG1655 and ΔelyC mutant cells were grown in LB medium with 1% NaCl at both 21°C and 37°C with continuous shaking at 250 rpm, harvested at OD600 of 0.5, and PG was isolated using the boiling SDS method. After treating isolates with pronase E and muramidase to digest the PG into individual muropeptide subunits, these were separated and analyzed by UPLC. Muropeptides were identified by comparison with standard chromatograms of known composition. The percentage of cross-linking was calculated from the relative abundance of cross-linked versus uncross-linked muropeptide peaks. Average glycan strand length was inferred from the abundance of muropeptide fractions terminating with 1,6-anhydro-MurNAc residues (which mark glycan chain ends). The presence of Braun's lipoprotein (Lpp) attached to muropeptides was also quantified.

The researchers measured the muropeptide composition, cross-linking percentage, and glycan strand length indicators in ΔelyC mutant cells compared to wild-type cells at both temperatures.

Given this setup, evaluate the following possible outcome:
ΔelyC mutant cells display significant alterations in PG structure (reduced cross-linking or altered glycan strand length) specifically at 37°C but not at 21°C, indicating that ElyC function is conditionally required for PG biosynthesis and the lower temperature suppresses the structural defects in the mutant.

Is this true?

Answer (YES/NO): NO